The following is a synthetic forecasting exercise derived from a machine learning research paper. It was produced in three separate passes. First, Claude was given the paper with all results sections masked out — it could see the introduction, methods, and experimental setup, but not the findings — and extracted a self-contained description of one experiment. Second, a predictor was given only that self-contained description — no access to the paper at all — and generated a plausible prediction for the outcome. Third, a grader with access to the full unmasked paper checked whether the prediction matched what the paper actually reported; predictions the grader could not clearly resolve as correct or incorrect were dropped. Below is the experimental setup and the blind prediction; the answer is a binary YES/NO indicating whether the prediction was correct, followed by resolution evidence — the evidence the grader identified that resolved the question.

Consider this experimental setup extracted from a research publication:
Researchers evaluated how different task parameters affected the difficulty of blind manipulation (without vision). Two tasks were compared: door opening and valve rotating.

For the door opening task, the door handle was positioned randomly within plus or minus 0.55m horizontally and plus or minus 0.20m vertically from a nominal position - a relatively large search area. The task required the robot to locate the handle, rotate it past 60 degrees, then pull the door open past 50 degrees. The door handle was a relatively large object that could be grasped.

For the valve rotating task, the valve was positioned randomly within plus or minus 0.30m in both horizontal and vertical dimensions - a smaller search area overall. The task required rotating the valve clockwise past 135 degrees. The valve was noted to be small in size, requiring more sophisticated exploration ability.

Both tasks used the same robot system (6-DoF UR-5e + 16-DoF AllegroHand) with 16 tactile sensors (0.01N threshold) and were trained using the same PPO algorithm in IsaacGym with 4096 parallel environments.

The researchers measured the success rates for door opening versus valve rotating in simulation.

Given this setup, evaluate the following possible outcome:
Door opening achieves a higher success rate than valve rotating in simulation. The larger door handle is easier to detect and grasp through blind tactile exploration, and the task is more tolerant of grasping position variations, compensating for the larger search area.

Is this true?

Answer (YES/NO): NO